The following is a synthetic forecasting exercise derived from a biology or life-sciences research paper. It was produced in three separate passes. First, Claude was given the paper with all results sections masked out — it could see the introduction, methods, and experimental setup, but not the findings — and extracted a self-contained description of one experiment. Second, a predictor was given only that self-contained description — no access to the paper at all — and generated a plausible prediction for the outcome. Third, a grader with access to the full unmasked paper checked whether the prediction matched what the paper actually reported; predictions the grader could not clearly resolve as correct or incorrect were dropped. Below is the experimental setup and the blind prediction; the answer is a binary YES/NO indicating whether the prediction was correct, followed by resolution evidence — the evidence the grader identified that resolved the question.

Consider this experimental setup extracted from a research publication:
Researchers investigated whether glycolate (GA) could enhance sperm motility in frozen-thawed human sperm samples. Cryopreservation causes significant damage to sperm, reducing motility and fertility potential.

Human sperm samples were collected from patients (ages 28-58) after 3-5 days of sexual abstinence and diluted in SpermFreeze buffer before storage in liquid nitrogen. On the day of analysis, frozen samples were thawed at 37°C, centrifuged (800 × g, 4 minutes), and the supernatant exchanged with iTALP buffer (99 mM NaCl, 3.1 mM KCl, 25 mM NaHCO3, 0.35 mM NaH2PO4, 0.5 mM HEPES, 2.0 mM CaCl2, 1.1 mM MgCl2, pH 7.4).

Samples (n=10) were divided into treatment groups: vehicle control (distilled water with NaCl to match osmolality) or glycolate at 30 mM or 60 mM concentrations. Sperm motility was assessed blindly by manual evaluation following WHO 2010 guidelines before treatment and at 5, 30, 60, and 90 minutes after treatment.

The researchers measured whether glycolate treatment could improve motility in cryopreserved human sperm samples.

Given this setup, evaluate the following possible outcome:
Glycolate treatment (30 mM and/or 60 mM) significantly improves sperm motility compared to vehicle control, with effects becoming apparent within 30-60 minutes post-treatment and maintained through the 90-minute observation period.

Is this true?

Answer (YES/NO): YES